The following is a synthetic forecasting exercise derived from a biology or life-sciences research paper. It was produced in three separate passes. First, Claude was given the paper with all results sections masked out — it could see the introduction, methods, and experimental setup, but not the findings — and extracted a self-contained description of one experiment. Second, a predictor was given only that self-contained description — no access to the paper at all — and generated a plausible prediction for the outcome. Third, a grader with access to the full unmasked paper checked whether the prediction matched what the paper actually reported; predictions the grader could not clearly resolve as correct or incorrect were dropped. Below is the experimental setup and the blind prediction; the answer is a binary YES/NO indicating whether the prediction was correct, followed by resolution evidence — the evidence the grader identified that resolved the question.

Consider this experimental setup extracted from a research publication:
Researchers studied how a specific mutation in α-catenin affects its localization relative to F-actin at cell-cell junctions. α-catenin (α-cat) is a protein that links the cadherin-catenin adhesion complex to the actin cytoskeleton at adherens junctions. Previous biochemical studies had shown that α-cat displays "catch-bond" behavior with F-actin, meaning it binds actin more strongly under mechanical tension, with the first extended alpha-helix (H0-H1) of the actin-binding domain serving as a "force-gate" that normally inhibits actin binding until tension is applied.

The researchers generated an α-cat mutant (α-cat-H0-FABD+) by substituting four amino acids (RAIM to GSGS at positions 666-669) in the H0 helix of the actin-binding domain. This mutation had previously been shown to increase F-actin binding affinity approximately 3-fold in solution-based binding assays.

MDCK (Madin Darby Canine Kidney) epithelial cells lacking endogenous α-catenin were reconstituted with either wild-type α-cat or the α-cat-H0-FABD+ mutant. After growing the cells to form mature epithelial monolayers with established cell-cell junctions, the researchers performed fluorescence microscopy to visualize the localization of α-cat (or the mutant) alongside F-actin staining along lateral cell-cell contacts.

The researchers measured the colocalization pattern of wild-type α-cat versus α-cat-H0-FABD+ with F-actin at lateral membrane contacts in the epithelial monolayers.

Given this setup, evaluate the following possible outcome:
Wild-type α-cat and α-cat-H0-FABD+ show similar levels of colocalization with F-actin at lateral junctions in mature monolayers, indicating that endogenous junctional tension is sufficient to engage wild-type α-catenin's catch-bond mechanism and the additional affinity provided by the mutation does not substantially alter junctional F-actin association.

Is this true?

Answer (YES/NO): NO